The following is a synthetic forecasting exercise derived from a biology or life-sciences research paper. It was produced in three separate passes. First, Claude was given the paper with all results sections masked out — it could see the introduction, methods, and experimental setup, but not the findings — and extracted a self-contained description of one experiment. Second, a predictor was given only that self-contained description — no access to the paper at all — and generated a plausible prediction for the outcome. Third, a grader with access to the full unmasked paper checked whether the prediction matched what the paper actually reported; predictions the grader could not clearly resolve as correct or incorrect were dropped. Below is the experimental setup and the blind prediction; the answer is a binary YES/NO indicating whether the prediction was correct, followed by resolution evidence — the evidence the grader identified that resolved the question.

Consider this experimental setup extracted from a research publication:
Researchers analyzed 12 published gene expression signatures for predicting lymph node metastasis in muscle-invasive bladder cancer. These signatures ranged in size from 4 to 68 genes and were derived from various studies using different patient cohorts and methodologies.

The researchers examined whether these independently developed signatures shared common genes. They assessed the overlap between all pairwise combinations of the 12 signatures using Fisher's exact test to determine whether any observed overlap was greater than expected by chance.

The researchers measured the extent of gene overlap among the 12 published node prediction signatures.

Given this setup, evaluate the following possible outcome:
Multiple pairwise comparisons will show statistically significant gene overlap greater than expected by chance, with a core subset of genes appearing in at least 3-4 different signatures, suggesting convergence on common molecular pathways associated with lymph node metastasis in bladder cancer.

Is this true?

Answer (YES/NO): NO